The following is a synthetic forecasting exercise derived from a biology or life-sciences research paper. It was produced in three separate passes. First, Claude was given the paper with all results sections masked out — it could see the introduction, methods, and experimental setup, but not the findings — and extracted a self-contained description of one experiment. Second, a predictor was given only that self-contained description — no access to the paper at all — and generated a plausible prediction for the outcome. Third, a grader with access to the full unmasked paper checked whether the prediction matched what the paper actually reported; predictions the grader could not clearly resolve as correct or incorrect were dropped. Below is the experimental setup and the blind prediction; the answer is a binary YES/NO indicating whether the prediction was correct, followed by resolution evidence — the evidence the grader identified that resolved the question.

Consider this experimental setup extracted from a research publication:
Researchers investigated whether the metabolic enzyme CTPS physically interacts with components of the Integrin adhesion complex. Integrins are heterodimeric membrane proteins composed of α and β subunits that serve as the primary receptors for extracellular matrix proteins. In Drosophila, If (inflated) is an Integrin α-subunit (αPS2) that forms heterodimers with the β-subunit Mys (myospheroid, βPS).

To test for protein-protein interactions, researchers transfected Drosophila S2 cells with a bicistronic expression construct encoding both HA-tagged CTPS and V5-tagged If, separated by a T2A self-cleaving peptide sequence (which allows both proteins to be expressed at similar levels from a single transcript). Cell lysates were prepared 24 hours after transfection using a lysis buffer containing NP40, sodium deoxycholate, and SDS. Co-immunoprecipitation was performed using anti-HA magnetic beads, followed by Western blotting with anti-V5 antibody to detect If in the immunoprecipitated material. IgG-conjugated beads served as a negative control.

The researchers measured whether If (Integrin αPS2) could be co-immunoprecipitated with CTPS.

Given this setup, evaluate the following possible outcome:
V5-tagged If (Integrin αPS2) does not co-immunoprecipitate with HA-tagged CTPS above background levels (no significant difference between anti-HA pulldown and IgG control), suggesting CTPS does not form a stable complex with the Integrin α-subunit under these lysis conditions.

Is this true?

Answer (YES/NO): NO